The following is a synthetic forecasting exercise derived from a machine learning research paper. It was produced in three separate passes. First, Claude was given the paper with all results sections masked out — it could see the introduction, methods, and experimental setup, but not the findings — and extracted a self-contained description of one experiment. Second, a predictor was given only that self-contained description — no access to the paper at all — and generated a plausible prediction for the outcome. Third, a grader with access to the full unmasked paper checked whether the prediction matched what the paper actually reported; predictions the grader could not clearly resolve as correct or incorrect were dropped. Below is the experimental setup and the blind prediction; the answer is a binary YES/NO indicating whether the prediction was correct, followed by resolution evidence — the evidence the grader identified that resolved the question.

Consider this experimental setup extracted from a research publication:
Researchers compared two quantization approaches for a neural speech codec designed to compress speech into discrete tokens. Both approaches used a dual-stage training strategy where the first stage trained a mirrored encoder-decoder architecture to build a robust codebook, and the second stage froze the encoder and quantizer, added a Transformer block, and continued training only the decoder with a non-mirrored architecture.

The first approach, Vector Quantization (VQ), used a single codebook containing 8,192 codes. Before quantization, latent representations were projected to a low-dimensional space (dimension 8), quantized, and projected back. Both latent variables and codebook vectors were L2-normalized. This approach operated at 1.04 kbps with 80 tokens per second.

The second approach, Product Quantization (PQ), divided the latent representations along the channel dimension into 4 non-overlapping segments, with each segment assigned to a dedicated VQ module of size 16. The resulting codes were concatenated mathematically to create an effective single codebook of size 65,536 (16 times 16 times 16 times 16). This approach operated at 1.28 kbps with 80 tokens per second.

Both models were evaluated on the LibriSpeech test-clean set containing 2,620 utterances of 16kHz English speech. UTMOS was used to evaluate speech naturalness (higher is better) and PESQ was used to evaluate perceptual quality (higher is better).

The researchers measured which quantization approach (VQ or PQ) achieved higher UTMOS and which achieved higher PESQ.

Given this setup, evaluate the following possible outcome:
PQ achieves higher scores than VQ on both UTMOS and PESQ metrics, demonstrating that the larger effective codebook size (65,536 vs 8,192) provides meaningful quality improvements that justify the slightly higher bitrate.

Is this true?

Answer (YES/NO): NO